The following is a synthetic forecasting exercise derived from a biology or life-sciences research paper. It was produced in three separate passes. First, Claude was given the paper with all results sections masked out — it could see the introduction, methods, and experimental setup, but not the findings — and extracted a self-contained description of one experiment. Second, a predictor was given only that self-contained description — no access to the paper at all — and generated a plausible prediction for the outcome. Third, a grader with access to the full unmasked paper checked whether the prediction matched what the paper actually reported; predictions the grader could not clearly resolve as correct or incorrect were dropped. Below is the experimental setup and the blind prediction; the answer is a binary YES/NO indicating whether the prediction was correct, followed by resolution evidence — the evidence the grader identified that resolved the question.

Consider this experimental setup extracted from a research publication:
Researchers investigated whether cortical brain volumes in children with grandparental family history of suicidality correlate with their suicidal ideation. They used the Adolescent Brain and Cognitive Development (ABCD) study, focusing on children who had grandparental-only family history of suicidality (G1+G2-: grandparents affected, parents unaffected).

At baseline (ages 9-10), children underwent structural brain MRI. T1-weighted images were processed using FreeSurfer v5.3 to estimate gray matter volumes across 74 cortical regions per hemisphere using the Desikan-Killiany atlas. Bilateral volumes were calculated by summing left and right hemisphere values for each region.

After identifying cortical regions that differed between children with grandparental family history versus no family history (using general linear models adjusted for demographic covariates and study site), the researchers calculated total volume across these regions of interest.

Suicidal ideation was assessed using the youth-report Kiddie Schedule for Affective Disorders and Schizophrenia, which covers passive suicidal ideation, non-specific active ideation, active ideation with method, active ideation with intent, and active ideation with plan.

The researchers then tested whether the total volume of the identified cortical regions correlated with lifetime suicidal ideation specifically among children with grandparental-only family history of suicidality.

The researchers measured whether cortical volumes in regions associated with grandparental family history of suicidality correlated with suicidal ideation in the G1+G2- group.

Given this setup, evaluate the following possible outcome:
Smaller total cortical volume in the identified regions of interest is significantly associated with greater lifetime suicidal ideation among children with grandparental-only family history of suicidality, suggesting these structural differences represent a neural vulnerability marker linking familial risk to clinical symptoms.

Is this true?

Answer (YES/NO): YES